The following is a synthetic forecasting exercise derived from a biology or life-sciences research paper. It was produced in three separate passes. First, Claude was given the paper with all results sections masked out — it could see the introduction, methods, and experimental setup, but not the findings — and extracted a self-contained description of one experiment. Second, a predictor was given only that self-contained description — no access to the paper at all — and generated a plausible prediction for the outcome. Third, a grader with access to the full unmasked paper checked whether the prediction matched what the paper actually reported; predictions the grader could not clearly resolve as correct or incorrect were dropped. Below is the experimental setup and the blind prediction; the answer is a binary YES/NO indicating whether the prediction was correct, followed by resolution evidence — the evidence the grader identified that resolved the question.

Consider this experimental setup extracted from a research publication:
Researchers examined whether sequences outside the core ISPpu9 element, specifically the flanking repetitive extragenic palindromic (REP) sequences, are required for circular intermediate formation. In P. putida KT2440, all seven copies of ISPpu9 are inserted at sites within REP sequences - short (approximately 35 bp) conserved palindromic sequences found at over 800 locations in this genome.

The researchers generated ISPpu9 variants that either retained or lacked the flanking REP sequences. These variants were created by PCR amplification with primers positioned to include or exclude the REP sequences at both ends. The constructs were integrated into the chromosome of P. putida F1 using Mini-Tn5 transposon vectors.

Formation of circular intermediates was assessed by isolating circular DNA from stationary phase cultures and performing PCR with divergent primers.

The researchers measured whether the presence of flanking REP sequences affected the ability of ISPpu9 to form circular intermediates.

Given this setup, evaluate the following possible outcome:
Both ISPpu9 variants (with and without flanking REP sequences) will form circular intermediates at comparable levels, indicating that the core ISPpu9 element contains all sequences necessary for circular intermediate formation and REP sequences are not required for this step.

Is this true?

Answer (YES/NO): YES